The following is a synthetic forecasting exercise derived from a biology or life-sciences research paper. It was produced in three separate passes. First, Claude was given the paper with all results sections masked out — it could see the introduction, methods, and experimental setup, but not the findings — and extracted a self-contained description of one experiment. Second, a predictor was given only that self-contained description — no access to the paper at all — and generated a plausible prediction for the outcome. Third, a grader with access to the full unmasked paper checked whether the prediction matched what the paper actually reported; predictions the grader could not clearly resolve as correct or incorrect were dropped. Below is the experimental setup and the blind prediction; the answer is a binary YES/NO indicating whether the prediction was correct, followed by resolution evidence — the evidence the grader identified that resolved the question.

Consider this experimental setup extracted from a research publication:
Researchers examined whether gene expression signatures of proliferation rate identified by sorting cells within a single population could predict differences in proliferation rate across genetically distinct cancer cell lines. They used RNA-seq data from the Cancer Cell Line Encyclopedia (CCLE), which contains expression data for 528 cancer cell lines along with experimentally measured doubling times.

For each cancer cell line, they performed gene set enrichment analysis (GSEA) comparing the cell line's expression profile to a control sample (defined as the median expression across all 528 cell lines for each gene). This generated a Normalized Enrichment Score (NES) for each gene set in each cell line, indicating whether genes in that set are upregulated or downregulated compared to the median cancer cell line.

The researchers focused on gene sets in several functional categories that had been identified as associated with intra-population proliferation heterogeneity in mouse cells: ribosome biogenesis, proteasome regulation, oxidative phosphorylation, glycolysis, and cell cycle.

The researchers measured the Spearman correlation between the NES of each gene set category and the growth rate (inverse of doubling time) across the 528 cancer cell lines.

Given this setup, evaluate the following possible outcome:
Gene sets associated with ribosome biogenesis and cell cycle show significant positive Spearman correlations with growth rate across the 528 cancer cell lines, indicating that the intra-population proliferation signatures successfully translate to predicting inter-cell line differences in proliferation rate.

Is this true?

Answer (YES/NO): NO